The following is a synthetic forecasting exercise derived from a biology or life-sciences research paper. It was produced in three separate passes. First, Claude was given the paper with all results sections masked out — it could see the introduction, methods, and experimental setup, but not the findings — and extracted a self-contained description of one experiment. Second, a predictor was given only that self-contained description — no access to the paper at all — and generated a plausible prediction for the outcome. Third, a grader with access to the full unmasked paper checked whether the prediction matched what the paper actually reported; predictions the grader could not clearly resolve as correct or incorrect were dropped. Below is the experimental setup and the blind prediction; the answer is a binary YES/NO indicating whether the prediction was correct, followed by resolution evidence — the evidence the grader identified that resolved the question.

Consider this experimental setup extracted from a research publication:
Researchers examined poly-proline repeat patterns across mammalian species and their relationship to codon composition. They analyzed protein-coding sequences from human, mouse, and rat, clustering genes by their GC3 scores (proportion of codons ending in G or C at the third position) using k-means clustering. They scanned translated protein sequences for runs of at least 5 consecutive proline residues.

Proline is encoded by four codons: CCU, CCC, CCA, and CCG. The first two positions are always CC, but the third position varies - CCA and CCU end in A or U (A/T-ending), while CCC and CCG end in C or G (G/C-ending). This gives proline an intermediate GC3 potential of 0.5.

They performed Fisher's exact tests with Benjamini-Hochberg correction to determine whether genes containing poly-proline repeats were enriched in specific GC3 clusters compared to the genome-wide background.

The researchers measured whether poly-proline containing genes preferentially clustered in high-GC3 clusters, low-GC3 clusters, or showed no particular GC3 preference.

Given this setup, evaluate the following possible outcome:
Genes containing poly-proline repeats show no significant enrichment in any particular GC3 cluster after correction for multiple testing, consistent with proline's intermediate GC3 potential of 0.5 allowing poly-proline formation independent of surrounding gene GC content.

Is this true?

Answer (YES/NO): NO